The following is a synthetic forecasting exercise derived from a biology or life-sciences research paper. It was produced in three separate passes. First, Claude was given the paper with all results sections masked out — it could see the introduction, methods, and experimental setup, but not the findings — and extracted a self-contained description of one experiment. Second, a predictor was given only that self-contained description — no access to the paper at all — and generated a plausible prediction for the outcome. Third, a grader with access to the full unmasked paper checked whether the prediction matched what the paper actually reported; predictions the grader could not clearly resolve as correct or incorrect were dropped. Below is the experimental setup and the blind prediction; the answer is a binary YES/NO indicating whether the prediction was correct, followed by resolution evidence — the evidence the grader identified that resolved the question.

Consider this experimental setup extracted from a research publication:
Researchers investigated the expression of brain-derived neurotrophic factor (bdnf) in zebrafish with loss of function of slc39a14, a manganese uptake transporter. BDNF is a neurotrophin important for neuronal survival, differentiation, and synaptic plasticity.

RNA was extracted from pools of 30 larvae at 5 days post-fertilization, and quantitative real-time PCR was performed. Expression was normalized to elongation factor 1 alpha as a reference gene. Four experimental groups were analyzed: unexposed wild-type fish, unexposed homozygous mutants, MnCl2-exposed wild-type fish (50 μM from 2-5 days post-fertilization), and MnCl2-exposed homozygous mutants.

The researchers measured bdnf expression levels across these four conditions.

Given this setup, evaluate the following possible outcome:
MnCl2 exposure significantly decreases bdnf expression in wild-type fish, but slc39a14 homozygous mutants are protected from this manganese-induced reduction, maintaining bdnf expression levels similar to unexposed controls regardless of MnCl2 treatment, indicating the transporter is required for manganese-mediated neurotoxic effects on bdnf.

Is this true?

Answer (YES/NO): NO